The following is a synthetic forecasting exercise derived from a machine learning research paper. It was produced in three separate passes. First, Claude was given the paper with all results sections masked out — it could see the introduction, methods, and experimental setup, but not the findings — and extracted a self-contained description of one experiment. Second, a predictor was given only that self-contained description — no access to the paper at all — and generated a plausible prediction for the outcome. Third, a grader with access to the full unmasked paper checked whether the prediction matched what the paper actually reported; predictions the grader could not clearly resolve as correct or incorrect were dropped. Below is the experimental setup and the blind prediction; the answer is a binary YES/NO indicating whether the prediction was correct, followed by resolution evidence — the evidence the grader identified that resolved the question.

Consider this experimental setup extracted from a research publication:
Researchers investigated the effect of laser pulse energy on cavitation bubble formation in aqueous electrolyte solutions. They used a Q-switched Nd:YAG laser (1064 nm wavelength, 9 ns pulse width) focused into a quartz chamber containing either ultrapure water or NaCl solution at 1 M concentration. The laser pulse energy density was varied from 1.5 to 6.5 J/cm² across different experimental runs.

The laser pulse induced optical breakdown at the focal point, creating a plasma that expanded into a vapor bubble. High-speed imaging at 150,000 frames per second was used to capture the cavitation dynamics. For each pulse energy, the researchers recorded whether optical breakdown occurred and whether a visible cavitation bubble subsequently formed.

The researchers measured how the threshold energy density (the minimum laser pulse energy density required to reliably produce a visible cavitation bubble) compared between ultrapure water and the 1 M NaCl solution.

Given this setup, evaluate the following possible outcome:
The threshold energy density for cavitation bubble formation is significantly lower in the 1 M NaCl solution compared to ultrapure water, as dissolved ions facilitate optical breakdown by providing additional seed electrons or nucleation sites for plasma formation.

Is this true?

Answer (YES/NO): YES